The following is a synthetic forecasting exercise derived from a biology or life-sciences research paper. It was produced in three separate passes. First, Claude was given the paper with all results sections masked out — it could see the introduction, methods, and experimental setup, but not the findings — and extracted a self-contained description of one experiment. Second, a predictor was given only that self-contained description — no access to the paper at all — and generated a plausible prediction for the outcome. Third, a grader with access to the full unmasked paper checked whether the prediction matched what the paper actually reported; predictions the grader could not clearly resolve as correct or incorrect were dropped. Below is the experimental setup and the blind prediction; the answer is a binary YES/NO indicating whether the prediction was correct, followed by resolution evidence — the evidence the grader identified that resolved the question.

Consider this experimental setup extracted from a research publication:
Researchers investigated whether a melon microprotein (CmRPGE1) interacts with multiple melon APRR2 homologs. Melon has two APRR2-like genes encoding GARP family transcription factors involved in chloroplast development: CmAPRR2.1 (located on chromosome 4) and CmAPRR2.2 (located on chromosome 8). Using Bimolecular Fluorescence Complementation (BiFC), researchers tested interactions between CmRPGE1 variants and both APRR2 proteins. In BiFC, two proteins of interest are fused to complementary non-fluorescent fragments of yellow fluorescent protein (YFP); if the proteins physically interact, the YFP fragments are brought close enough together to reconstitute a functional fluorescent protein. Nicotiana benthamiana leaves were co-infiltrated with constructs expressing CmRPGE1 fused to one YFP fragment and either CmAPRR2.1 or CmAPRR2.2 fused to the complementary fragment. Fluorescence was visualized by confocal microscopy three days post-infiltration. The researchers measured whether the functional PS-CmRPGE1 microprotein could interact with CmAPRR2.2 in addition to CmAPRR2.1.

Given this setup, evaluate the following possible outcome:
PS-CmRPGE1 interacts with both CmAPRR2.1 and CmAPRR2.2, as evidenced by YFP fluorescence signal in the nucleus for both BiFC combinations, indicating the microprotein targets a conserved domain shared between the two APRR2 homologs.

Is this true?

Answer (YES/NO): NO